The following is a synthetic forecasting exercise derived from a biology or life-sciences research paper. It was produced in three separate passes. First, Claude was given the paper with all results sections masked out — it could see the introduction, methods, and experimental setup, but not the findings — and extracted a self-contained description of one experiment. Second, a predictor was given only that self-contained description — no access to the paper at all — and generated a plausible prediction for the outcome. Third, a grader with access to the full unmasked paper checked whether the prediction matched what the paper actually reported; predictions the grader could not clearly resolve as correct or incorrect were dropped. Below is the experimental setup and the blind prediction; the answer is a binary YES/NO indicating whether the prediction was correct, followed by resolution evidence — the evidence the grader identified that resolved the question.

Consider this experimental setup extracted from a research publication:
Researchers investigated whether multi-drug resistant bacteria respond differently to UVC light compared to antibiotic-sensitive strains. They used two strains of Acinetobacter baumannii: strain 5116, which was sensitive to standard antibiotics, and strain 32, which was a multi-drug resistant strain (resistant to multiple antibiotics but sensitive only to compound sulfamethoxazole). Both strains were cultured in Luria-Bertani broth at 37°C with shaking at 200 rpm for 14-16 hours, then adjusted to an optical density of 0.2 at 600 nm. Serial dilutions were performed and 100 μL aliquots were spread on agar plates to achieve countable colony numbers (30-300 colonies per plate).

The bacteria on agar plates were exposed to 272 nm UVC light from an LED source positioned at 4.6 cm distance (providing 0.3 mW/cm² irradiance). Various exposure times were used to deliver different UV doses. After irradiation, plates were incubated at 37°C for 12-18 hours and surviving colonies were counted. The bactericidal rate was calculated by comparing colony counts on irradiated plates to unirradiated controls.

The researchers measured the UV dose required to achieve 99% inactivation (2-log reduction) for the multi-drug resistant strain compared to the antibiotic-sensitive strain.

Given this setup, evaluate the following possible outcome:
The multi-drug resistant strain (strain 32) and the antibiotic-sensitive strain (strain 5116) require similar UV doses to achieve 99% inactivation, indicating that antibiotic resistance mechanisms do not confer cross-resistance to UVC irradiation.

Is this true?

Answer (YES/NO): YES